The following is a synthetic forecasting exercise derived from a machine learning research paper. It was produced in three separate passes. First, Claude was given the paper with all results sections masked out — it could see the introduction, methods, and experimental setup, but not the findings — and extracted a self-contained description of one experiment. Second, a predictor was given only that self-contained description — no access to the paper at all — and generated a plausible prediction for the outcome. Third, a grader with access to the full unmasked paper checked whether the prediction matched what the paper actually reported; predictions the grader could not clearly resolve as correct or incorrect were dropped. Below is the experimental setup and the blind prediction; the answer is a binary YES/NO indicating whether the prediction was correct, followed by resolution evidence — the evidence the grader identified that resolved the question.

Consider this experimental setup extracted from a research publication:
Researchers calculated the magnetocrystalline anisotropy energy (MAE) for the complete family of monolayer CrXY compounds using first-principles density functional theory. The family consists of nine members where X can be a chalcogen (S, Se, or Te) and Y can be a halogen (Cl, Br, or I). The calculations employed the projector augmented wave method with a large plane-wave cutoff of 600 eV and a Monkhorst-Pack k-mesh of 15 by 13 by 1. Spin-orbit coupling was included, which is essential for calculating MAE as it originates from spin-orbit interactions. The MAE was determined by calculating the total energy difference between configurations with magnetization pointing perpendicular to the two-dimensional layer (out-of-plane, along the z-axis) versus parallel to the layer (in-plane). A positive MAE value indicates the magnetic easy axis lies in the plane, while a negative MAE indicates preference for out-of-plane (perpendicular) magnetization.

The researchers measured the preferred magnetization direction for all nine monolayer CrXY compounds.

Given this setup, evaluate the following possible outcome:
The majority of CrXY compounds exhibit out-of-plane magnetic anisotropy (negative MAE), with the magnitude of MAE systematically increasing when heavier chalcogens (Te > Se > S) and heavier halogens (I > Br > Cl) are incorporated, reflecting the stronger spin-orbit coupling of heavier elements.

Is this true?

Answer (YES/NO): NO